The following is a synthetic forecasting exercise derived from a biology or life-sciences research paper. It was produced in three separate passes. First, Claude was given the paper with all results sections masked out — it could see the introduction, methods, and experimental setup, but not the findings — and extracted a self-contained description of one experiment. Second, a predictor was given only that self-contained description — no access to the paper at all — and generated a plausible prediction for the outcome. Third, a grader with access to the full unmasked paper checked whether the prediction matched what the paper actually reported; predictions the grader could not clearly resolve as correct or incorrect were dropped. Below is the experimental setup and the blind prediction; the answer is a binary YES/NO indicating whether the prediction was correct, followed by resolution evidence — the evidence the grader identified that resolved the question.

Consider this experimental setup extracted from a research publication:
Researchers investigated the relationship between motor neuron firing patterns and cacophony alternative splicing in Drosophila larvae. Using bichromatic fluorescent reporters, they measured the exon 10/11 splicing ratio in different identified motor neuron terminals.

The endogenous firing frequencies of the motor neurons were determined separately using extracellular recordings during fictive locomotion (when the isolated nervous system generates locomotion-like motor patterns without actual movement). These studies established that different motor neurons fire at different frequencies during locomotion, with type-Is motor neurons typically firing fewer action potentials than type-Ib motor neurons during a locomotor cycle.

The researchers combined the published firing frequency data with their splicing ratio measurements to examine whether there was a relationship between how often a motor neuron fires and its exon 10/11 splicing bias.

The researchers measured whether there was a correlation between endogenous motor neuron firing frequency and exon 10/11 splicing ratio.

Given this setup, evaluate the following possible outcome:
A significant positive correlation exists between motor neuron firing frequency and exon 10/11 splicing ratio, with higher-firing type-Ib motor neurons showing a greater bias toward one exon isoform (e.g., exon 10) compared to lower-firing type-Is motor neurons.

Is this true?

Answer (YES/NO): YES